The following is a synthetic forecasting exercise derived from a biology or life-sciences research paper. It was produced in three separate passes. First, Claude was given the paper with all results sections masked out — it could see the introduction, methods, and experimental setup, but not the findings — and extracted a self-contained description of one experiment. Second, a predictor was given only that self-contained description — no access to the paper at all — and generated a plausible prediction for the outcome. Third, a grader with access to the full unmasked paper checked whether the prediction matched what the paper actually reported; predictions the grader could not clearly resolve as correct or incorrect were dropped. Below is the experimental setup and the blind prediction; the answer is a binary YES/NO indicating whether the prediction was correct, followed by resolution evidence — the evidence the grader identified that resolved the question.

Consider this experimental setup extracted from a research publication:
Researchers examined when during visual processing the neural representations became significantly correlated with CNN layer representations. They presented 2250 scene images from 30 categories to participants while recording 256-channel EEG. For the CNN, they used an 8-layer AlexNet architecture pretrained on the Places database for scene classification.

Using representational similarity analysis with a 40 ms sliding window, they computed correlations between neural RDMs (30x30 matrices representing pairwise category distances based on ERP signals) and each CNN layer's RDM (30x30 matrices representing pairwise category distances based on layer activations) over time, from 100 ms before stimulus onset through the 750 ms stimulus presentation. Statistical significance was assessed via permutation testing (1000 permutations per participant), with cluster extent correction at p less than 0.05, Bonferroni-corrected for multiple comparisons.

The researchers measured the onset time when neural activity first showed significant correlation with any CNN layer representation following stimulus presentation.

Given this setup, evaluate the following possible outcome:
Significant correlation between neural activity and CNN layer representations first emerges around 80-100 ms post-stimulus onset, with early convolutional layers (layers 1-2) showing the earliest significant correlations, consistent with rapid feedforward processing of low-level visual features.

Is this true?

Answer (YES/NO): NO